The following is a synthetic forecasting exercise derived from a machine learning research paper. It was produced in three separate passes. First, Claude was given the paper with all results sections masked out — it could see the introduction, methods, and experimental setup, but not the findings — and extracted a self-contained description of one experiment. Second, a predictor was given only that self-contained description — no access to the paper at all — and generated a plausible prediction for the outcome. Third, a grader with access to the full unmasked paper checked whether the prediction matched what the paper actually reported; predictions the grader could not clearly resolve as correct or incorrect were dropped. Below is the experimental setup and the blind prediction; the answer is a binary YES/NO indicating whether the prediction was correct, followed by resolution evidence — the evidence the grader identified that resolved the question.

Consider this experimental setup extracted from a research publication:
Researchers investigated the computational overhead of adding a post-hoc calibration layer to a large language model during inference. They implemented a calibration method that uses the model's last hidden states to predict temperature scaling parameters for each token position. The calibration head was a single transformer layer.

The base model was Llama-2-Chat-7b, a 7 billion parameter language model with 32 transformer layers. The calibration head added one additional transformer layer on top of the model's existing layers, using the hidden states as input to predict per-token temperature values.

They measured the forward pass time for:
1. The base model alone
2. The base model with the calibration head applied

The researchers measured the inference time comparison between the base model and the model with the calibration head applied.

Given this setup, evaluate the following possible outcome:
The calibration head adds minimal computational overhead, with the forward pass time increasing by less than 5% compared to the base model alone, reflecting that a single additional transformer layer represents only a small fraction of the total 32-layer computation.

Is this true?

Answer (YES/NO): NO